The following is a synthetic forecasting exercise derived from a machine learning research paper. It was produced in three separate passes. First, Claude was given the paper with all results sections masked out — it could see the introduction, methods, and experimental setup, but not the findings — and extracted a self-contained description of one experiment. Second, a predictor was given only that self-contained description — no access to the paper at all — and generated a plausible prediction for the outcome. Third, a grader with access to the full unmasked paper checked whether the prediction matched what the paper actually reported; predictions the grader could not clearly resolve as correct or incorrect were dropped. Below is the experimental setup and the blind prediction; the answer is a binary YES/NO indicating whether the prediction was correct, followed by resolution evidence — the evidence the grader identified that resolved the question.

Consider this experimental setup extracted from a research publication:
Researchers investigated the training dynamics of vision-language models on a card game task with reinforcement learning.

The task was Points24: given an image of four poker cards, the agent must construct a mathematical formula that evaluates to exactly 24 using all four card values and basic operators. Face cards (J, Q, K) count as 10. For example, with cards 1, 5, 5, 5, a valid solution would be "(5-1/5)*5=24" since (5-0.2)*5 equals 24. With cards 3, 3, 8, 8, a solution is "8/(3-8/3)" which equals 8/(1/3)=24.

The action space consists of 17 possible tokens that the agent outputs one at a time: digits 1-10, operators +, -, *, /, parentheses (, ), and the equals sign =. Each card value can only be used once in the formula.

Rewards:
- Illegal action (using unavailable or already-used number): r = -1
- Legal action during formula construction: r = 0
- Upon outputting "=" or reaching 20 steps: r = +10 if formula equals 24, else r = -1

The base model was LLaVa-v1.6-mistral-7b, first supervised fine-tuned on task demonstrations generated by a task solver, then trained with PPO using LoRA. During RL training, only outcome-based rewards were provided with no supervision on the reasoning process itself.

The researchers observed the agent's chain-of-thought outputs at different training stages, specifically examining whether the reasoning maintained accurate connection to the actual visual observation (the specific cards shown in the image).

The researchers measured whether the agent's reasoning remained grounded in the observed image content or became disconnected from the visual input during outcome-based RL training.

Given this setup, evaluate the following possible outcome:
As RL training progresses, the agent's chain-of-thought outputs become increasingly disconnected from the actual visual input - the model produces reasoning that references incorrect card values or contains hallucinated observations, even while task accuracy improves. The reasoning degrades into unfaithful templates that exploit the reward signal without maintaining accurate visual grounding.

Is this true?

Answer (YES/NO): NO